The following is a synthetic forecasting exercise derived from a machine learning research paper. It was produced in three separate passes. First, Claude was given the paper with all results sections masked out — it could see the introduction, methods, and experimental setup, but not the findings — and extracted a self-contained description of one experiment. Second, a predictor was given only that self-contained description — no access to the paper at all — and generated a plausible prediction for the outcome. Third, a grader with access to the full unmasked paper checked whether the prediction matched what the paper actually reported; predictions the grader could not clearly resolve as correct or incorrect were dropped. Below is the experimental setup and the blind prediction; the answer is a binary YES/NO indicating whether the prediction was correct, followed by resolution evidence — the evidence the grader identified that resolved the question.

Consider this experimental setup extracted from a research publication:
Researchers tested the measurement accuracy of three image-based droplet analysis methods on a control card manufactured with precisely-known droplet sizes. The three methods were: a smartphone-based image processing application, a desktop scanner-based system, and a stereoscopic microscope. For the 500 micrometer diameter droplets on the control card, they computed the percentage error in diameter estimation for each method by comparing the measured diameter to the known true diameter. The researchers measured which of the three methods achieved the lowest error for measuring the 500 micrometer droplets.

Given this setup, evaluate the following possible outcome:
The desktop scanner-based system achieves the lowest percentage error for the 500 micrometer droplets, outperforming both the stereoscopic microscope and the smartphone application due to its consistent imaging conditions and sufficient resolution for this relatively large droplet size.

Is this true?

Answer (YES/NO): YES